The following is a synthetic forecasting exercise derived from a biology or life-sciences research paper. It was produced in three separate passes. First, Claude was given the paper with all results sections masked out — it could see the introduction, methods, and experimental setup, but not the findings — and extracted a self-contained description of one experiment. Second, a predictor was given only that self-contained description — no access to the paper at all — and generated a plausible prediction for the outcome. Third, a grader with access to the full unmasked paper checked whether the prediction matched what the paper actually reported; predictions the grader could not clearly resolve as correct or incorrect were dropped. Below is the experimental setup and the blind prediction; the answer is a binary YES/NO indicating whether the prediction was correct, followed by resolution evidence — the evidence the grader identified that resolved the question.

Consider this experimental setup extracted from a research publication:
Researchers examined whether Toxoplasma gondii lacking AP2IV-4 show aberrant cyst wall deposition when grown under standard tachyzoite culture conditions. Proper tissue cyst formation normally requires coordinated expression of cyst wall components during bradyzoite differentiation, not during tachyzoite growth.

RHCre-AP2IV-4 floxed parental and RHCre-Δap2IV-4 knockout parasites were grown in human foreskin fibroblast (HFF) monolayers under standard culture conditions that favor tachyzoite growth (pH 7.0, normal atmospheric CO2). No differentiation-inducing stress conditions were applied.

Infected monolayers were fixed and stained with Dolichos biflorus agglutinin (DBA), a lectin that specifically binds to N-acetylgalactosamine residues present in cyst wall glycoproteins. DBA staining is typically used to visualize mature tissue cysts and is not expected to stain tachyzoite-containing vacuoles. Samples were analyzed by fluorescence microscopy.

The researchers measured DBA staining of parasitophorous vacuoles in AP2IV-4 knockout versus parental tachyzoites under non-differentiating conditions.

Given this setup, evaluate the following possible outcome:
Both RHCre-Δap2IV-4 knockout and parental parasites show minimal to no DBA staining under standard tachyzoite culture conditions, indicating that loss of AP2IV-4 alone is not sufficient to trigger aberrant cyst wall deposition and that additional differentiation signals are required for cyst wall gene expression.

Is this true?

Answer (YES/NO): NO